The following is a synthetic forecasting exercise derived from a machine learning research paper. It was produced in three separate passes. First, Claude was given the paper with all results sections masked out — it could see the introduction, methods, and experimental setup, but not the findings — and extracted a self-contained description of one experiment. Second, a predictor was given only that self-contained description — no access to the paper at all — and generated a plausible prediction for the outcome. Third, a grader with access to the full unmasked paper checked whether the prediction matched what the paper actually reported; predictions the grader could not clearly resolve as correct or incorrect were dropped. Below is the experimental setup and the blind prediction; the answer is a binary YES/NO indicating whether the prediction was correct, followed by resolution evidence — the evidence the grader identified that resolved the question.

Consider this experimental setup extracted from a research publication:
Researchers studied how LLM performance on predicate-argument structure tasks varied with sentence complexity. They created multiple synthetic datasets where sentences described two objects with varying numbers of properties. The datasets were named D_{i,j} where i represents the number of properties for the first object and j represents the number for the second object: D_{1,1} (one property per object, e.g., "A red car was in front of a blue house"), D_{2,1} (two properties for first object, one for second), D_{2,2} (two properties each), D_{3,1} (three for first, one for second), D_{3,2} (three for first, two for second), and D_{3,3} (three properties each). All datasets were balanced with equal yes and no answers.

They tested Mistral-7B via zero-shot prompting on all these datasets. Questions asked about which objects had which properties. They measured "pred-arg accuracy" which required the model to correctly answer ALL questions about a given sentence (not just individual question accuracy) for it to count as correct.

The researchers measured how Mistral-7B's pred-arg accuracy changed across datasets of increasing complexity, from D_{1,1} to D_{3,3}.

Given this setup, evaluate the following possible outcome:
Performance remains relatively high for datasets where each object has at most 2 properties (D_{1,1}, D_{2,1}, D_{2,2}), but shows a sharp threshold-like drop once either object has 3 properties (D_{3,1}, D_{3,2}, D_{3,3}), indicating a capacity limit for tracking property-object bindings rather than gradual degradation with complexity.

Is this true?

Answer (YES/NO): NO